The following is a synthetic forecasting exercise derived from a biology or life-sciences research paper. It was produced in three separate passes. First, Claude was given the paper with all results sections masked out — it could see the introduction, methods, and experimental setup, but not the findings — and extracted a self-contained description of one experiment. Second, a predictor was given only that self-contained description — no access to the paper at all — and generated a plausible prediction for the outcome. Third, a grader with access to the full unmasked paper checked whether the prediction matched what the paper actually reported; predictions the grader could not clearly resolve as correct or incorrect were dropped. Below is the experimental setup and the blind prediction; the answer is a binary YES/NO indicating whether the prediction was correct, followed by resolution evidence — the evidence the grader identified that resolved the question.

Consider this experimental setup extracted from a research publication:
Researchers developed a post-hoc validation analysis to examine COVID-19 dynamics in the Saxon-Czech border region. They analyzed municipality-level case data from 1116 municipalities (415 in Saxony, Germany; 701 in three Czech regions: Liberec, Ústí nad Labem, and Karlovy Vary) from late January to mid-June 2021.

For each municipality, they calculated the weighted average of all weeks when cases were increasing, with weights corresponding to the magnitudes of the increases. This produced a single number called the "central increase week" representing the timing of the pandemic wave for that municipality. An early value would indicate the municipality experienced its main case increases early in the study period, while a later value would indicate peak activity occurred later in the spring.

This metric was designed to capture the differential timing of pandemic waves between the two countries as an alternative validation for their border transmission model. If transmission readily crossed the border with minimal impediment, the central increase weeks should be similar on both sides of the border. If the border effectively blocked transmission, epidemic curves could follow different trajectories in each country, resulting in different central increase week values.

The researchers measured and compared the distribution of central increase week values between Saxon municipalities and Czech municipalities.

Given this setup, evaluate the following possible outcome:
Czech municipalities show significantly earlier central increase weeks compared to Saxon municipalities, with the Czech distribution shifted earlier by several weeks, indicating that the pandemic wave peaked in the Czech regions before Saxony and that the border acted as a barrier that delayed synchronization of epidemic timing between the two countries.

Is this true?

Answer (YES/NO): YES